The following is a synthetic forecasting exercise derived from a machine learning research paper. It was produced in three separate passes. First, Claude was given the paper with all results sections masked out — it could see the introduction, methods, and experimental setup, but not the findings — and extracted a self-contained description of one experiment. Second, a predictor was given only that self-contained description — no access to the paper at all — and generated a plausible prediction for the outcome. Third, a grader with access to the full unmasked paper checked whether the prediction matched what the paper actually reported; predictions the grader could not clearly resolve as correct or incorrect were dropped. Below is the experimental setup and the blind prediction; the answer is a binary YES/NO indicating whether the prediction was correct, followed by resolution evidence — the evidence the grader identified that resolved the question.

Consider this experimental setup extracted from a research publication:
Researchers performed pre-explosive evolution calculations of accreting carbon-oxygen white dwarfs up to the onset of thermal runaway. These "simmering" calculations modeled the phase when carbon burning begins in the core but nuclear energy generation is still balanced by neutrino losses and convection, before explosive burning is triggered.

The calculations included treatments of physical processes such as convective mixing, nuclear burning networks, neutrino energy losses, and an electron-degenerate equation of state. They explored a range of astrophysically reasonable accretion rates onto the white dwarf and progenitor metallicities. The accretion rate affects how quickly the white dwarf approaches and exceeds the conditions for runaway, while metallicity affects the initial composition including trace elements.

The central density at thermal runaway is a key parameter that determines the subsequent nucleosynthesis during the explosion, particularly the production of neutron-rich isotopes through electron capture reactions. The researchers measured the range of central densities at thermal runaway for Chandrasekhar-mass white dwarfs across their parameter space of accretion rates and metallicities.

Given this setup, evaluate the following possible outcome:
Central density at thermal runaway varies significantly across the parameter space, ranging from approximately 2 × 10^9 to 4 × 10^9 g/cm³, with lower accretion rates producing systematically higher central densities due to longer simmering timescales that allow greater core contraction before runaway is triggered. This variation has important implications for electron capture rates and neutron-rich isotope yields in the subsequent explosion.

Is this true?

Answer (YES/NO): NO